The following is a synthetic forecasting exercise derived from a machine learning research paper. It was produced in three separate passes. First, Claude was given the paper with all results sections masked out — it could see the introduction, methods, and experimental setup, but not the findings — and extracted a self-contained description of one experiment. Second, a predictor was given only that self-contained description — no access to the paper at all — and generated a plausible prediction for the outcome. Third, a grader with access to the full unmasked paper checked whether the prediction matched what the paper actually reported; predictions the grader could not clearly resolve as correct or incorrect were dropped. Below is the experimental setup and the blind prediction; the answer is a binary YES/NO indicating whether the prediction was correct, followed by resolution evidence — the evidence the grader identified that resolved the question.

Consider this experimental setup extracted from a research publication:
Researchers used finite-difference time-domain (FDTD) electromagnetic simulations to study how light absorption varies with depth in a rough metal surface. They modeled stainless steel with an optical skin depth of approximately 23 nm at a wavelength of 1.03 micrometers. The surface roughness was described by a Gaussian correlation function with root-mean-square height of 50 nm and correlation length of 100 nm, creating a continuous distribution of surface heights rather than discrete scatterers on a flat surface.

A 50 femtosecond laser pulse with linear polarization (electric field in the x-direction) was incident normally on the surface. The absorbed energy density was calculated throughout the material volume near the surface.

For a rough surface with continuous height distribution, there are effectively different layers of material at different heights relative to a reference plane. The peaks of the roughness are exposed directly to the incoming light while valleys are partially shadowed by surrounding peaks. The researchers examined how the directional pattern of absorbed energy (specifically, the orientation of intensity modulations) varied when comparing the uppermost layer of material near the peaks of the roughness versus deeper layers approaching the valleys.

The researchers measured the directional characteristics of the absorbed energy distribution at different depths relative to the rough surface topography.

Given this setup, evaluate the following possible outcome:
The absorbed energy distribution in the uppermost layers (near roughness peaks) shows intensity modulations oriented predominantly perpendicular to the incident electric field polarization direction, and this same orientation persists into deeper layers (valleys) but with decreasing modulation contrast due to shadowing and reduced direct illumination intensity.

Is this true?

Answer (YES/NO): NO